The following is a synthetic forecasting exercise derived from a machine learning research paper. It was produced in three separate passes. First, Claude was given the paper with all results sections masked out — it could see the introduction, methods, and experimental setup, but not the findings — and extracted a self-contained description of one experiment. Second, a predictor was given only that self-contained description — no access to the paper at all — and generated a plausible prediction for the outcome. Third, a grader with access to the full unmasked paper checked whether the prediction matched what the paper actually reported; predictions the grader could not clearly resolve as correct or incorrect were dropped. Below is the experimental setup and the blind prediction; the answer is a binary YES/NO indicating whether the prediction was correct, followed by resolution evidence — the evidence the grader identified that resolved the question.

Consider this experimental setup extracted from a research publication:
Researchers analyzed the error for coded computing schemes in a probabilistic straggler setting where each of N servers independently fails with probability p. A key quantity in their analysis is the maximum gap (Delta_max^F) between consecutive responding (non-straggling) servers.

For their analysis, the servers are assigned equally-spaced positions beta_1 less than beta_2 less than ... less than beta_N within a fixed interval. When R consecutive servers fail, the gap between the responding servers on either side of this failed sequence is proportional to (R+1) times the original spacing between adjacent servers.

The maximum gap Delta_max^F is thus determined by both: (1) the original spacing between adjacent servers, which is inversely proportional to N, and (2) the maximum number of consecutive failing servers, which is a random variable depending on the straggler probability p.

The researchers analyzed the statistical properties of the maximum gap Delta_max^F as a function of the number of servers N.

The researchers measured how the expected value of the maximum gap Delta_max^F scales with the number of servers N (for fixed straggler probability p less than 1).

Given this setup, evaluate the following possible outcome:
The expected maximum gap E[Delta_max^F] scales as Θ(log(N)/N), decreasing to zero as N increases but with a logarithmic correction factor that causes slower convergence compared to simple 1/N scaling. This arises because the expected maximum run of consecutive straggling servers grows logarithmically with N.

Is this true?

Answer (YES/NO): YES